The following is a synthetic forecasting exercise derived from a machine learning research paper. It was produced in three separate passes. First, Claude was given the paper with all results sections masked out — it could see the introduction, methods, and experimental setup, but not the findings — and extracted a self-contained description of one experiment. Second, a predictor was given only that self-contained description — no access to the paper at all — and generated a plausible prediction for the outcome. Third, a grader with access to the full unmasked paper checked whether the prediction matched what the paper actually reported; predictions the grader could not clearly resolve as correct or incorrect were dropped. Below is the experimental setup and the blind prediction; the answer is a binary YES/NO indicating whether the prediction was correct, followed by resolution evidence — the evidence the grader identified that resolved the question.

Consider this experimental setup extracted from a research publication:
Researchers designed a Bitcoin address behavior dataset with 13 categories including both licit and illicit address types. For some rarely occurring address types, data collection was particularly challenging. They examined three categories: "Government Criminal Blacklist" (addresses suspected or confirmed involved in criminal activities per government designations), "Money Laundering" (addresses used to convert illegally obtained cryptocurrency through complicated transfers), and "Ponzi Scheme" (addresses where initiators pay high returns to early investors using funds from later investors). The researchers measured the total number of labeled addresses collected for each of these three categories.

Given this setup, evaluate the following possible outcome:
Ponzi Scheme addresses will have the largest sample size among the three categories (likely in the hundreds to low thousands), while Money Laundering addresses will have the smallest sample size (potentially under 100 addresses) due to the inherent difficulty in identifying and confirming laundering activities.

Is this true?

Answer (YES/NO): NO